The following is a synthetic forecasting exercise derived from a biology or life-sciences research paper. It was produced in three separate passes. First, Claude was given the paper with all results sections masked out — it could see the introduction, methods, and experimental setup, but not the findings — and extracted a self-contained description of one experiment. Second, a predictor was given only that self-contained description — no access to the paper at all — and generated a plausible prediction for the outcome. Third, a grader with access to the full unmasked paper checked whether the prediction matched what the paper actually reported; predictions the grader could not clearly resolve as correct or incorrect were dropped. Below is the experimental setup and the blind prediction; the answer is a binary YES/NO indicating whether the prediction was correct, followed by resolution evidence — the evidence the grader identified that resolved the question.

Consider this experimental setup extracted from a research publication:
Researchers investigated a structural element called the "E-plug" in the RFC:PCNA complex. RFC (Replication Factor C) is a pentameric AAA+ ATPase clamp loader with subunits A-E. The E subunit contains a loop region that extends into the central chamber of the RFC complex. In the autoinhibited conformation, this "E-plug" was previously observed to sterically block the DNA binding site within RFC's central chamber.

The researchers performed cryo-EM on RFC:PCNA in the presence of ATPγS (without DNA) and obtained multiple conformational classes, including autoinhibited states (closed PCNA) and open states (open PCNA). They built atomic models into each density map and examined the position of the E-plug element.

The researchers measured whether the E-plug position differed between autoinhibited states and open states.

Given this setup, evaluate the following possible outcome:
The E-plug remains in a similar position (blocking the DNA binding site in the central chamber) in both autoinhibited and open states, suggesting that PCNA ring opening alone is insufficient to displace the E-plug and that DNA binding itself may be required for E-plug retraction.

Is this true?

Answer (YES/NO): NO